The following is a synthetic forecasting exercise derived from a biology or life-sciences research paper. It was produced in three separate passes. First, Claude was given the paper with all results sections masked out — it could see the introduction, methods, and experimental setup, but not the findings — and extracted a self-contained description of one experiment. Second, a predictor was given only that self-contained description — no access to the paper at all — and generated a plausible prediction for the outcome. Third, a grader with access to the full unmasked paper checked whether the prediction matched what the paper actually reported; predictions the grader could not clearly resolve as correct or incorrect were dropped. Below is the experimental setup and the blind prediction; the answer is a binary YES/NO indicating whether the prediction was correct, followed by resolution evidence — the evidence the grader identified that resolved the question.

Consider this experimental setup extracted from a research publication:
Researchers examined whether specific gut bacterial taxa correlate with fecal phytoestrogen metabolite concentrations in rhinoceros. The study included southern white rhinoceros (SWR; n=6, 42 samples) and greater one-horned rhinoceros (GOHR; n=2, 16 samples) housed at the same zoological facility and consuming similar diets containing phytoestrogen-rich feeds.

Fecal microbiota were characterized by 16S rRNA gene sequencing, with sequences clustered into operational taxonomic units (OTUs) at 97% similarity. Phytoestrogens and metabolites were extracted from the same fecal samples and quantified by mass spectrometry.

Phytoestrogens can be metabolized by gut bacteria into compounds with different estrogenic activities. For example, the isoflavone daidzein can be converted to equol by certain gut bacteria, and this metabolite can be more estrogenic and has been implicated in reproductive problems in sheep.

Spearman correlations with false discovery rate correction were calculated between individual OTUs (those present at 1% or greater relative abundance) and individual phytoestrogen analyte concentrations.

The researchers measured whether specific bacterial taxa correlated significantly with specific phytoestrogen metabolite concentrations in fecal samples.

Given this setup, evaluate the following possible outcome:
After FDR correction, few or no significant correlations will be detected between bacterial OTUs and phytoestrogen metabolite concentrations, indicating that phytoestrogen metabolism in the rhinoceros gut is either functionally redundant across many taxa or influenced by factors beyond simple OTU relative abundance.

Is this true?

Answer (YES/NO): NO